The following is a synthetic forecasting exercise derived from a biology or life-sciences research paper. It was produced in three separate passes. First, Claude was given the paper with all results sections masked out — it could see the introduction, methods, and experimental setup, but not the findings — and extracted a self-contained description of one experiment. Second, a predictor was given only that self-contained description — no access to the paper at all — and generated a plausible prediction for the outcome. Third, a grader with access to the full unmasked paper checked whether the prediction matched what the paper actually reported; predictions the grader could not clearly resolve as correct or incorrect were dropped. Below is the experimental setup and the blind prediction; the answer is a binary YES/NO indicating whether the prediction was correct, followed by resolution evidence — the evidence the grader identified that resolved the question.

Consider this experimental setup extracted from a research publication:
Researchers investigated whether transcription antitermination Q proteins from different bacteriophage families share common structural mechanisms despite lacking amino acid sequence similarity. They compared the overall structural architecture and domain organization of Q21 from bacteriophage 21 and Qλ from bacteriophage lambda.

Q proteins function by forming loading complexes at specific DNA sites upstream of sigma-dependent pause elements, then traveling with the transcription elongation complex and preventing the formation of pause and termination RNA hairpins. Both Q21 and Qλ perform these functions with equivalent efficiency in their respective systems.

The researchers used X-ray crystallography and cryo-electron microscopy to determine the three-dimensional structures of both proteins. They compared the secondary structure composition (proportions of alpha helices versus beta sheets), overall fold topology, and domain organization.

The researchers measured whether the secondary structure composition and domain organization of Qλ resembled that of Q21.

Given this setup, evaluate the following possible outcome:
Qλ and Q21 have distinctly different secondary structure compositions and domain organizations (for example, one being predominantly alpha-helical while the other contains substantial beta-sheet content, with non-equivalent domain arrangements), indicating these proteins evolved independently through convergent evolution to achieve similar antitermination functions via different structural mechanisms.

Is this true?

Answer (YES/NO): YES